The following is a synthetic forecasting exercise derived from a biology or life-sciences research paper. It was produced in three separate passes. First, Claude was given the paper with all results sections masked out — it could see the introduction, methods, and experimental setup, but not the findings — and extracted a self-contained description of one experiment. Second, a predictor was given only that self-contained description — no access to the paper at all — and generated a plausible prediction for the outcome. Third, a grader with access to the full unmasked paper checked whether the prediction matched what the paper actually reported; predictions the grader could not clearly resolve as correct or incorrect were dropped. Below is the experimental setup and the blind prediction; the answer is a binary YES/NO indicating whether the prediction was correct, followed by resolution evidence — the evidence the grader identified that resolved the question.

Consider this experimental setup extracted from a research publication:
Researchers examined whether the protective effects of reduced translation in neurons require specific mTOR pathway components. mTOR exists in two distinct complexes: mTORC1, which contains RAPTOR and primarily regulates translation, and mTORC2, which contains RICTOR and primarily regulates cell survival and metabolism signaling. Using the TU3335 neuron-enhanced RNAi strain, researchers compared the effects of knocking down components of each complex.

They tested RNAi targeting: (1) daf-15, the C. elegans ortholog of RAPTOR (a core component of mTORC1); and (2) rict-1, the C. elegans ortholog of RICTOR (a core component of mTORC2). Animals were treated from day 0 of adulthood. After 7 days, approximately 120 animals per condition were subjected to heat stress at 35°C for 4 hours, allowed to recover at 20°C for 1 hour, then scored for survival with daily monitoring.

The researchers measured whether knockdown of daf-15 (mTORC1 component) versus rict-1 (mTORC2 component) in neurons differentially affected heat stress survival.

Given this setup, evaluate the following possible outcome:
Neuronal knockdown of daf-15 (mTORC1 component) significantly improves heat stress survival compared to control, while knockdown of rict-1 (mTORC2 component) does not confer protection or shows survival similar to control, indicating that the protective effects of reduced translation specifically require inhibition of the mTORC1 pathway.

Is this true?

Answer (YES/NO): YES